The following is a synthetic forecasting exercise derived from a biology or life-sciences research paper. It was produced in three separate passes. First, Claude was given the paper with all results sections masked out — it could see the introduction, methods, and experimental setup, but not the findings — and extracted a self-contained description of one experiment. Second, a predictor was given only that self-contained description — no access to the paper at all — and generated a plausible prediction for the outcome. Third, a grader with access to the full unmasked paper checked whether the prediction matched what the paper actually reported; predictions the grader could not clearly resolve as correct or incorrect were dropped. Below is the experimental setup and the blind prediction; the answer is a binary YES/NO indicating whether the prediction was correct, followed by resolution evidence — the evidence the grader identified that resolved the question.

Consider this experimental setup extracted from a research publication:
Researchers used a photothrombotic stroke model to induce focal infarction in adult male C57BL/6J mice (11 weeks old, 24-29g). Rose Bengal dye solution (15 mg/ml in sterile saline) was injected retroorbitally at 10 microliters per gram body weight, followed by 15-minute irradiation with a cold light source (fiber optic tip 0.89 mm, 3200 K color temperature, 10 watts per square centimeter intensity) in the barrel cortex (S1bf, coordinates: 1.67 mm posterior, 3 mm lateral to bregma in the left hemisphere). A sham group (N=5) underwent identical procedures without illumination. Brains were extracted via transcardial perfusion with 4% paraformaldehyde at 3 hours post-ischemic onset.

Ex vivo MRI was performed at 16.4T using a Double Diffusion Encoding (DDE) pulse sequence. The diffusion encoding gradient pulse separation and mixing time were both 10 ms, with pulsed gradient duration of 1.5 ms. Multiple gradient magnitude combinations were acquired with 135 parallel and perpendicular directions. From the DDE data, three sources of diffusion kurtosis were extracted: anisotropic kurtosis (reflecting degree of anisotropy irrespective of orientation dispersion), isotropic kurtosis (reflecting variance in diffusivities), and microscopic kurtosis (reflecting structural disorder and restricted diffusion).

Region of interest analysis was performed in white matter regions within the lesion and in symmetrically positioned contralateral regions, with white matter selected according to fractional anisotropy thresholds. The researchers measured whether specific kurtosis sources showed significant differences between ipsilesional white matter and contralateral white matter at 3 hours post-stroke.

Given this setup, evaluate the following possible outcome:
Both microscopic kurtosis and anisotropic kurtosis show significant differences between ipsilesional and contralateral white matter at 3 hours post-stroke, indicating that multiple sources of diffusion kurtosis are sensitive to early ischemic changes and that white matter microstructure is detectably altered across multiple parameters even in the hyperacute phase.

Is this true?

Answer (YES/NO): YES